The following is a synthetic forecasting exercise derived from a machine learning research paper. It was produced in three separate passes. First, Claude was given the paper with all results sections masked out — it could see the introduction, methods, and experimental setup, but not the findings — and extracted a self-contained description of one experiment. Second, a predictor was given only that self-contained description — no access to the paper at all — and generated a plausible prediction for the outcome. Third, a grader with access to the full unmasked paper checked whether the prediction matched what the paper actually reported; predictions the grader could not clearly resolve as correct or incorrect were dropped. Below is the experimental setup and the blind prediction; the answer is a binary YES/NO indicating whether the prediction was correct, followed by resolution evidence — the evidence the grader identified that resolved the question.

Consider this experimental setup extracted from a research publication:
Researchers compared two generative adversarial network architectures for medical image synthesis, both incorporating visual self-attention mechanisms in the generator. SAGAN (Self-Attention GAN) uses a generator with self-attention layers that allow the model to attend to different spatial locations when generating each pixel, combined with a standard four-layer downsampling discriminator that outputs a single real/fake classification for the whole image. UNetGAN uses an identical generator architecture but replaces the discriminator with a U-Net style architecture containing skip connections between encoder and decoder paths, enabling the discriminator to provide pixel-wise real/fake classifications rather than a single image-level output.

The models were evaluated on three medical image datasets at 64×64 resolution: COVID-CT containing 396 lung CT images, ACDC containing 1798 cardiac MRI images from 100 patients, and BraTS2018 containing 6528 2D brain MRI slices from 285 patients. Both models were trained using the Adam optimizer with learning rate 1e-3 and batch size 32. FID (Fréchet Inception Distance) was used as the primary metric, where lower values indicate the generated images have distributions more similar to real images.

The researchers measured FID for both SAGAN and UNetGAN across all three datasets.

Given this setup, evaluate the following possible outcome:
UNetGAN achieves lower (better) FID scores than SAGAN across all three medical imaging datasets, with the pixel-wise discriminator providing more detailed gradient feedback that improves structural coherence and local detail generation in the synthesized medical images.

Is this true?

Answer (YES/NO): NO